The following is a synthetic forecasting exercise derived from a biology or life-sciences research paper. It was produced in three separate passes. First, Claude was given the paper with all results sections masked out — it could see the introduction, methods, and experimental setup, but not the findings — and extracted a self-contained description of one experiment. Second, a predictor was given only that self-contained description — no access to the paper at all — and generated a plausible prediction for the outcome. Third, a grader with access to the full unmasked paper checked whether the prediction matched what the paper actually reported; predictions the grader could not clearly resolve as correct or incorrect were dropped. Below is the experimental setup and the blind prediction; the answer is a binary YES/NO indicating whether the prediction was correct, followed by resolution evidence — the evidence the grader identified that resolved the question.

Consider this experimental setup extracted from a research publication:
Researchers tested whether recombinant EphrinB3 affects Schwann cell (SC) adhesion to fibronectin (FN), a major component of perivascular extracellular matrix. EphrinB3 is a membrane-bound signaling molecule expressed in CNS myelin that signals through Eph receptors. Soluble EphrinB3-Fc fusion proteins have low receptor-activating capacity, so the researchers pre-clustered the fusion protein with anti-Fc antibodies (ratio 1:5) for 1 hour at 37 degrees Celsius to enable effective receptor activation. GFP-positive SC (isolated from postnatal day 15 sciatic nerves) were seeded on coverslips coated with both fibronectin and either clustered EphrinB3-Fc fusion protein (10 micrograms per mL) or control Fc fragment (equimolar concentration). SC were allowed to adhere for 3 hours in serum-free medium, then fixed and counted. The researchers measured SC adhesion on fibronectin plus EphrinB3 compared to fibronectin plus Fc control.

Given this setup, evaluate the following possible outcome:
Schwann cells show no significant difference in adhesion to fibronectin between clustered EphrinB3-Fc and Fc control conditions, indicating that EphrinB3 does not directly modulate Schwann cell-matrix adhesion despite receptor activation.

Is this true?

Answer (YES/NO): NO